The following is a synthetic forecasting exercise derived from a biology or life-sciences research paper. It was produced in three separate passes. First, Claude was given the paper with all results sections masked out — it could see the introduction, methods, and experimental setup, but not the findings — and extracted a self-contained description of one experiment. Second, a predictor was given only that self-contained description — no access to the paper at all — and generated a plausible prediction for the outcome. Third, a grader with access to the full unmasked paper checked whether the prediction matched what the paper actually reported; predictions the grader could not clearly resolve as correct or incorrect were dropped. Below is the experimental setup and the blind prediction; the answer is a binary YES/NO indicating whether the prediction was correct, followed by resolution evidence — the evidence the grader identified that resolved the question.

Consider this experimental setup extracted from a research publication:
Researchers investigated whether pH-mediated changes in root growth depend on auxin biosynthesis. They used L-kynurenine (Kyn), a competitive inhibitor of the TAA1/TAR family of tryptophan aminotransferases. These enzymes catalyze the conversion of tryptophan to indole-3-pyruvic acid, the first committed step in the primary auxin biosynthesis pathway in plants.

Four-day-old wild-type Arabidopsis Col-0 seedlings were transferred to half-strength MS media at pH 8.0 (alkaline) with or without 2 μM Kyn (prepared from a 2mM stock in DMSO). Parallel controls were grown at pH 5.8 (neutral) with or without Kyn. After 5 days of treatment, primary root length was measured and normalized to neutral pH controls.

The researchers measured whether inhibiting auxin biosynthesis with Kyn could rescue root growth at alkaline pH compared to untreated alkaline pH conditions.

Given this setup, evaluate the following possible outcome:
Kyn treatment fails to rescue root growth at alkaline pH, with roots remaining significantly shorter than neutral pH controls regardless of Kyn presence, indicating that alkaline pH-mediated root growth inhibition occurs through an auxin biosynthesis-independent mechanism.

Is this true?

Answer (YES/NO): NO